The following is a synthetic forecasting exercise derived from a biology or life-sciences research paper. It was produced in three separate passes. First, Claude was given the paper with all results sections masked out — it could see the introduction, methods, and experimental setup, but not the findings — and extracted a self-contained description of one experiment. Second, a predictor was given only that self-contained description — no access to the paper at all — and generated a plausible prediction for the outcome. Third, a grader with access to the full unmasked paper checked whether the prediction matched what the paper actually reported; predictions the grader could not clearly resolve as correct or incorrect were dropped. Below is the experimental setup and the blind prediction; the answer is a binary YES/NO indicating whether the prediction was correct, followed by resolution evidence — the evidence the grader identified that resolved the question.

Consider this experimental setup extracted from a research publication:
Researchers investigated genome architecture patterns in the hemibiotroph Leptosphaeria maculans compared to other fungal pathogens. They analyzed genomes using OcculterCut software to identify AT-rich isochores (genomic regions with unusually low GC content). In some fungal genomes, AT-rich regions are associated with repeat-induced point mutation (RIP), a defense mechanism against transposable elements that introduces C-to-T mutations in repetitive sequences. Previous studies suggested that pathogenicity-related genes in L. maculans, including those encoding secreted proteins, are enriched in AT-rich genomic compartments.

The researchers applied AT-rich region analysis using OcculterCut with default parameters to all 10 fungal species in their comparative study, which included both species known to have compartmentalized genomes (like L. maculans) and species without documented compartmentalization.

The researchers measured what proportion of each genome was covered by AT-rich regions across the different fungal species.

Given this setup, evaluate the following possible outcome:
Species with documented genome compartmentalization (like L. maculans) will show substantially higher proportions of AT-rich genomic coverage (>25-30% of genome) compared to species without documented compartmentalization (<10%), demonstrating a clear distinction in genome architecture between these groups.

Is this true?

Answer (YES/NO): NO